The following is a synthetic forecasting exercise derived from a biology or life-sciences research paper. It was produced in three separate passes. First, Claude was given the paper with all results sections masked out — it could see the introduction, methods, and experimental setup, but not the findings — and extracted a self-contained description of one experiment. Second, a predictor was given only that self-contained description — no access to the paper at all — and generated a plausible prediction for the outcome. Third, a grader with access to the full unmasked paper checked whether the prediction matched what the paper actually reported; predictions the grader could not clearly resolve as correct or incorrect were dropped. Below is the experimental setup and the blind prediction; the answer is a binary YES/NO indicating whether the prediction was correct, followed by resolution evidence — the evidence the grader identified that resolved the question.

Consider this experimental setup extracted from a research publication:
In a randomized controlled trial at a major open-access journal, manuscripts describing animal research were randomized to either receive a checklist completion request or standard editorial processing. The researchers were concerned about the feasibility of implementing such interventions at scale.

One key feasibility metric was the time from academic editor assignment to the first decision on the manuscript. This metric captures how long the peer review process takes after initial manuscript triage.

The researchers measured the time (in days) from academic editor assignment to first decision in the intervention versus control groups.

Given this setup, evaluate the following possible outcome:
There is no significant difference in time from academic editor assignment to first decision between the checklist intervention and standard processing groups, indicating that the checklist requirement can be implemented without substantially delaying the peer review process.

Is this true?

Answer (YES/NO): YES